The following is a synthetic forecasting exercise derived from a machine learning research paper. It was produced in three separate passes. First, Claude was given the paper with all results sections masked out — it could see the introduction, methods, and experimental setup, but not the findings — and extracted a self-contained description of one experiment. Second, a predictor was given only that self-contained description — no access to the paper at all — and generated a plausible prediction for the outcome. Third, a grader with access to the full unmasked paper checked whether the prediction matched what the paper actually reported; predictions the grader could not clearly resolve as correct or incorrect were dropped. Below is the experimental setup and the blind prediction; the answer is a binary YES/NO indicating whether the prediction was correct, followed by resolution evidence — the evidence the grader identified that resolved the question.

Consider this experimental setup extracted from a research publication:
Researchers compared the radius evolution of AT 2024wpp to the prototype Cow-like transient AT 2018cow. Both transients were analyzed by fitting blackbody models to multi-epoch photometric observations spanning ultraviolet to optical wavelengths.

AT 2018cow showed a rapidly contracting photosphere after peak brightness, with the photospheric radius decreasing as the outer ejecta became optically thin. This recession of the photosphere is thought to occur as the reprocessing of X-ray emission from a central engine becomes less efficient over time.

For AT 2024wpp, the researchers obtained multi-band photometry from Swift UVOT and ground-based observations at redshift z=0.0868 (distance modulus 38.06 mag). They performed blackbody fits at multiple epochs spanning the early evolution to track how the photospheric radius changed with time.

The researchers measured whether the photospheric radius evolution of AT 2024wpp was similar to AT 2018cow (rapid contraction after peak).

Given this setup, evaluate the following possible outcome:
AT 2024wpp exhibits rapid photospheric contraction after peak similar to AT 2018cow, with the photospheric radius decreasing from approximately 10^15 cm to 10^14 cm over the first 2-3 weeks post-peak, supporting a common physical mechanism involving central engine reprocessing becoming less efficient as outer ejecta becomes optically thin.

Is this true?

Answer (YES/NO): YES